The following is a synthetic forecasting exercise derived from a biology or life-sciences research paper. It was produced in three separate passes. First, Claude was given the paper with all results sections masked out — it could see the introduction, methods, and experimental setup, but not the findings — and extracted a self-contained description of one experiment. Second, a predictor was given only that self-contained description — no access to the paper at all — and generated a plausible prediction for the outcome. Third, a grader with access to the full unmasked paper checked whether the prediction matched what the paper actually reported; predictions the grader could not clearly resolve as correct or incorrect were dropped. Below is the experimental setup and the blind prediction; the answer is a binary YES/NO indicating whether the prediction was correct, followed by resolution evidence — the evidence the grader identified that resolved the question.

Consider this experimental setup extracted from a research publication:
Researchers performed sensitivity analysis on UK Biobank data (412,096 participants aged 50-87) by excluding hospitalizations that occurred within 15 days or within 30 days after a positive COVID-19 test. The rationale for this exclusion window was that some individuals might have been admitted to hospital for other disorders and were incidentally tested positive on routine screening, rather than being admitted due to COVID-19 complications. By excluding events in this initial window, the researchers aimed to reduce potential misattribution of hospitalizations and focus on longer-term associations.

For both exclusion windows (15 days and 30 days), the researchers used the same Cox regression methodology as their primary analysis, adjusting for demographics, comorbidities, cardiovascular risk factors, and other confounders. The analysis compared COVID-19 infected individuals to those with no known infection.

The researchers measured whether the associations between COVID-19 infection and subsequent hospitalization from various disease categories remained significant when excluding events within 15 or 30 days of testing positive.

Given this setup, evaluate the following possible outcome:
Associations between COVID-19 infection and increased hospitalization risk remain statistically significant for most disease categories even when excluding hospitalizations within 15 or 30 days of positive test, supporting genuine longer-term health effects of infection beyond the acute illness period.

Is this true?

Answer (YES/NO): YES